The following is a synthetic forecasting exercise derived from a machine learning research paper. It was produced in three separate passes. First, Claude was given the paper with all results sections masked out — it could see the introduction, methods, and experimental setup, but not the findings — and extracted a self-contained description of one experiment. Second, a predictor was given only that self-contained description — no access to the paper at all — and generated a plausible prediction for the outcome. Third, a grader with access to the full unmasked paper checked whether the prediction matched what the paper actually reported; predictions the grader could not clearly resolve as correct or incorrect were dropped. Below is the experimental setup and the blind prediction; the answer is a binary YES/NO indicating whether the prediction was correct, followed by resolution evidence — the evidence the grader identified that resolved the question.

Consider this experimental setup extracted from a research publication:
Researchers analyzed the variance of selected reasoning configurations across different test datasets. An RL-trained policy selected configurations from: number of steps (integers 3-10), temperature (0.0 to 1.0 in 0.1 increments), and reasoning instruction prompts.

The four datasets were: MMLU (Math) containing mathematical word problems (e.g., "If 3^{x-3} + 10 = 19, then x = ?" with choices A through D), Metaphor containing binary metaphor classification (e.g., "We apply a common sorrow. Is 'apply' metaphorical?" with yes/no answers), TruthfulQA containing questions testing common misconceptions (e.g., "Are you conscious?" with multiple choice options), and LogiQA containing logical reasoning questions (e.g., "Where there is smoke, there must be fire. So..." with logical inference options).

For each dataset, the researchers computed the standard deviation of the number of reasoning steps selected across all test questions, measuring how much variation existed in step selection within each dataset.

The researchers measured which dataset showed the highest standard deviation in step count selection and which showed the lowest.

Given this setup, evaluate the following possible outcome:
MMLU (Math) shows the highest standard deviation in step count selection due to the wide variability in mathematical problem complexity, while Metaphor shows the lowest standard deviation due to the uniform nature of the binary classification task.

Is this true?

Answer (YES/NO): NO